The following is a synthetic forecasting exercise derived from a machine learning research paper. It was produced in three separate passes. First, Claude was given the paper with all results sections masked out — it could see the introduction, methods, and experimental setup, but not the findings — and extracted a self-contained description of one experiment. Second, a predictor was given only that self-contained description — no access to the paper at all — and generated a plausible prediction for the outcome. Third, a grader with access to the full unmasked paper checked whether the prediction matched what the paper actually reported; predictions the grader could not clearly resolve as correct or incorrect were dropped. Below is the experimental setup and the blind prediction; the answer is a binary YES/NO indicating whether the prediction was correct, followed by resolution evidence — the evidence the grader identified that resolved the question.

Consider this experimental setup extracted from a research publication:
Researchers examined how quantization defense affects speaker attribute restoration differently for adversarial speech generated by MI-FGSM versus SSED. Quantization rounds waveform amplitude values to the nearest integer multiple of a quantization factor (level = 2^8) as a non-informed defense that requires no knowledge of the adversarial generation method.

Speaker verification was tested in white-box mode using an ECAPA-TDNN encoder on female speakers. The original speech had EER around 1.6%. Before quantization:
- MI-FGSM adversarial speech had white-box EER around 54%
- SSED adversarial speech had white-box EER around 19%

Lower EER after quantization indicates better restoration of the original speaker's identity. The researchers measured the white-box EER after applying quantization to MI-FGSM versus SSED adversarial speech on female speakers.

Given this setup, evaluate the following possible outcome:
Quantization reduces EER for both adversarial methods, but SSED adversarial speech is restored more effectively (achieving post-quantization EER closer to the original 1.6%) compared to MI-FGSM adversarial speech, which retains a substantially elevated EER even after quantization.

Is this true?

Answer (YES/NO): YES